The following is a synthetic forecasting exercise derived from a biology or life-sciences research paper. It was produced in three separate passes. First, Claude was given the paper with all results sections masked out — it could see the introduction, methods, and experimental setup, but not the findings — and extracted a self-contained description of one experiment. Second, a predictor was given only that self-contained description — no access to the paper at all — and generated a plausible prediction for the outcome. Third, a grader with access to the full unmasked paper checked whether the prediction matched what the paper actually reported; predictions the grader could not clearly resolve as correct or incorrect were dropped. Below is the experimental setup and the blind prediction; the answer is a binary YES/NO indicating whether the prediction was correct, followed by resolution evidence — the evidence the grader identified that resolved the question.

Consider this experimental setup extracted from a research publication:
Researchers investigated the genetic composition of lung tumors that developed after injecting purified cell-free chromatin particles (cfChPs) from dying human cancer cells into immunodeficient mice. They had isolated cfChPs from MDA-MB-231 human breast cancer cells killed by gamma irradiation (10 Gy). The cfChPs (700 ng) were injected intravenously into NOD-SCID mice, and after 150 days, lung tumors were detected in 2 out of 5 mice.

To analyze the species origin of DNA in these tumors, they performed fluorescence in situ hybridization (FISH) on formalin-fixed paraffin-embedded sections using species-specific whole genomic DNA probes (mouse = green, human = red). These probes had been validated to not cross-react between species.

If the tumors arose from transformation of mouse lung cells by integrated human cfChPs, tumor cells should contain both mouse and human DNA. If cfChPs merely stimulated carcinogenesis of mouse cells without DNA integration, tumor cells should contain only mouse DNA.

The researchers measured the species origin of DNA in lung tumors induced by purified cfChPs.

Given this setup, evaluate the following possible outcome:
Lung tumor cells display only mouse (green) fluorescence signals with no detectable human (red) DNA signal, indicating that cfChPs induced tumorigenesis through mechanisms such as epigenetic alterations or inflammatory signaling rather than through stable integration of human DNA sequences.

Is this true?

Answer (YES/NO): NO